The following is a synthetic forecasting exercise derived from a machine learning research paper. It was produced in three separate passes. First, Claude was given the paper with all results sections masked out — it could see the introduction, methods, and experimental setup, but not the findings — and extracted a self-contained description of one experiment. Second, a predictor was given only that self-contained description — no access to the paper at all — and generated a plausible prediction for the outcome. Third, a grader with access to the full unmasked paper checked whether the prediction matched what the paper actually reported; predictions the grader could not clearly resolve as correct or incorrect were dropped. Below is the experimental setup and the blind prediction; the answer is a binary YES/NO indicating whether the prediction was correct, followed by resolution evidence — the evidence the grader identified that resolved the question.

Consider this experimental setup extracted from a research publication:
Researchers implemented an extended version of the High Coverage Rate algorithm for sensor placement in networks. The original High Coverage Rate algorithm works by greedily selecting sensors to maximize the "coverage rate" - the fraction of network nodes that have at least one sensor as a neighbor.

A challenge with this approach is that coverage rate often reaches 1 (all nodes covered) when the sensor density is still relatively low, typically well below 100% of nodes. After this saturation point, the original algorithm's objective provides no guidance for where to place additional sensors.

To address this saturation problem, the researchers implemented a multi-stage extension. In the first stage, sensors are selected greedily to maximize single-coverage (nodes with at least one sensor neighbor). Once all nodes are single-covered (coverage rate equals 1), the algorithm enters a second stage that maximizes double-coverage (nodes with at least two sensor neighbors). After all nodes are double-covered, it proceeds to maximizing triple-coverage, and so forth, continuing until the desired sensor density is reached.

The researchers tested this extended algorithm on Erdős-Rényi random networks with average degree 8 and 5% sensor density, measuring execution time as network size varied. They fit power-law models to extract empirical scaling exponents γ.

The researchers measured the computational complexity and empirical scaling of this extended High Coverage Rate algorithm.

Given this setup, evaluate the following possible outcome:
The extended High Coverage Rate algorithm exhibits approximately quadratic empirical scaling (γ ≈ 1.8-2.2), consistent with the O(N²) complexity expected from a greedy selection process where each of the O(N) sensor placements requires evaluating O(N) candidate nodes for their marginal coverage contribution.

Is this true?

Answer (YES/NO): YES